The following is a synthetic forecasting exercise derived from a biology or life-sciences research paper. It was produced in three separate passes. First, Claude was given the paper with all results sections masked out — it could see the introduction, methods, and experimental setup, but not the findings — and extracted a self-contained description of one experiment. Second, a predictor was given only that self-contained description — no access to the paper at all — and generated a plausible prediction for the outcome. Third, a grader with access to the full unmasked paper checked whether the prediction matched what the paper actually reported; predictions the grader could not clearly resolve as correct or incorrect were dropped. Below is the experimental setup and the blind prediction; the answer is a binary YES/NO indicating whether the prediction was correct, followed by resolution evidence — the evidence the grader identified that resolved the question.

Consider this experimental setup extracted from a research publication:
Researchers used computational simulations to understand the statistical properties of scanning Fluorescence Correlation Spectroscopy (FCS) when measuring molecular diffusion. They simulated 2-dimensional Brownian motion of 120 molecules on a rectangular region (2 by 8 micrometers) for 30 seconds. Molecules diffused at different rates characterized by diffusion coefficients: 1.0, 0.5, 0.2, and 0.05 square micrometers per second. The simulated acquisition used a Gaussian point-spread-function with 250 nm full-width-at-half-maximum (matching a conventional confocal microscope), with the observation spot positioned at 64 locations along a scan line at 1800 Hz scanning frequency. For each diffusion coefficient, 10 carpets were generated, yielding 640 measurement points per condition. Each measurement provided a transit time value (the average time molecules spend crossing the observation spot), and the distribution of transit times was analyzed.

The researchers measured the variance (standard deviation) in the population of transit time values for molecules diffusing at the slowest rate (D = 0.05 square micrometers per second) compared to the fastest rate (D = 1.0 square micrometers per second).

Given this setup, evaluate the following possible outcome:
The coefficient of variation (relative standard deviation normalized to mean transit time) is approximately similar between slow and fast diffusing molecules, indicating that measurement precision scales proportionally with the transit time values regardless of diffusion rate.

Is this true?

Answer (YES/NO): NO